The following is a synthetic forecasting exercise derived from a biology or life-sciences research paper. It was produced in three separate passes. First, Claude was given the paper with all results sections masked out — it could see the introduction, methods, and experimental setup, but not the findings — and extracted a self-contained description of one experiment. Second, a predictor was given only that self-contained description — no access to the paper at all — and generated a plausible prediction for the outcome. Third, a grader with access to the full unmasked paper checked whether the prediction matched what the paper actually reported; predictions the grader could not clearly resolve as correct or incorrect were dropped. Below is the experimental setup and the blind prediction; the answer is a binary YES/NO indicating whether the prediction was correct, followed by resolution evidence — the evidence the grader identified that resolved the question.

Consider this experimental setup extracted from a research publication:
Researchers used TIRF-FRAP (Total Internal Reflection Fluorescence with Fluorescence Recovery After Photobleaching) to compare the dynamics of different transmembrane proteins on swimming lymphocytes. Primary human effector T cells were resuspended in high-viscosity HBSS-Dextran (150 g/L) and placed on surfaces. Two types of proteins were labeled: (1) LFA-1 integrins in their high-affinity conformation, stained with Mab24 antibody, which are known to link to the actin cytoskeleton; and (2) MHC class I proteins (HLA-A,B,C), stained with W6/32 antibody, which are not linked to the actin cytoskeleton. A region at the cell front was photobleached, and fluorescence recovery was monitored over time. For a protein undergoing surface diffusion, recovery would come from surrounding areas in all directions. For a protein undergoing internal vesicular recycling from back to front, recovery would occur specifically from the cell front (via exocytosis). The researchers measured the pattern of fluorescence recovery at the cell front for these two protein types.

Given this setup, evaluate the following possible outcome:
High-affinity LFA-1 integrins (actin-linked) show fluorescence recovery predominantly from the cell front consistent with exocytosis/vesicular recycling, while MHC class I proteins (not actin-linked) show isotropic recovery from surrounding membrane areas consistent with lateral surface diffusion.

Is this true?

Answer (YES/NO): NO